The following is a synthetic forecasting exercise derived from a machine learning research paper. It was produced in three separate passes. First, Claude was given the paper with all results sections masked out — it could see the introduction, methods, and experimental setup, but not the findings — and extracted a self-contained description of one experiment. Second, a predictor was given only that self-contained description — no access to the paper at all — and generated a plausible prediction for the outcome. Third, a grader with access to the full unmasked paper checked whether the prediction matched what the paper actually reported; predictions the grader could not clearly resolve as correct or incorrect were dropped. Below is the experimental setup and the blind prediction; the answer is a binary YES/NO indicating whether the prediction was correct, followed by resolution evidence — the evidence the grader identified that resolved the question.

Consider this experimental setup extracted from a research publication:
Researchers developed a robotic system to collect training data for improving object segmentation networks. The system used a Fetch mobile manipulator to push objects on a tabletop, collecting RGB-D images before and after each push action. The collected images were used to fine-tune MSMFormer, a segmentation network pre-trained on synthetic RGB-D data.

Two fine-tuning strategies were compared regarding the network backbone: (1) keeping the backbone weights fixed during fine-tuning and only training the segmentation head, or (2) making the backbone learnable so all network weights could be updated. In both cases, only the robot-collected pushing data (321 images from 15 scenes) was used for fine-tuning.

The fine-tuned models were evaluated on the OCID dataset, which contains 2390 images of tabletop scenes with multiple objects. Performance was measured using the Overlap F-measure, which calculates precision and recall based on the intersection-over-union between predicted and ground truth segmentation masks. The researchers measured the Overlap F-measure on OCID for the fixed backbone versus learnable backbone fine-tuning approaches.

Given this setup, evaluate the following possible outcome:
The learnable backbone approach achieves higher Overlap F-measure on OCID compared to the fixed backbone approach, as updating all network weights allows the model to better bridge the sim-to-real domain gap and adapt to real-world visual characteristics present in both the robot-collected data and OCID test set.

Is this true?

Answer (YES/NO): YES